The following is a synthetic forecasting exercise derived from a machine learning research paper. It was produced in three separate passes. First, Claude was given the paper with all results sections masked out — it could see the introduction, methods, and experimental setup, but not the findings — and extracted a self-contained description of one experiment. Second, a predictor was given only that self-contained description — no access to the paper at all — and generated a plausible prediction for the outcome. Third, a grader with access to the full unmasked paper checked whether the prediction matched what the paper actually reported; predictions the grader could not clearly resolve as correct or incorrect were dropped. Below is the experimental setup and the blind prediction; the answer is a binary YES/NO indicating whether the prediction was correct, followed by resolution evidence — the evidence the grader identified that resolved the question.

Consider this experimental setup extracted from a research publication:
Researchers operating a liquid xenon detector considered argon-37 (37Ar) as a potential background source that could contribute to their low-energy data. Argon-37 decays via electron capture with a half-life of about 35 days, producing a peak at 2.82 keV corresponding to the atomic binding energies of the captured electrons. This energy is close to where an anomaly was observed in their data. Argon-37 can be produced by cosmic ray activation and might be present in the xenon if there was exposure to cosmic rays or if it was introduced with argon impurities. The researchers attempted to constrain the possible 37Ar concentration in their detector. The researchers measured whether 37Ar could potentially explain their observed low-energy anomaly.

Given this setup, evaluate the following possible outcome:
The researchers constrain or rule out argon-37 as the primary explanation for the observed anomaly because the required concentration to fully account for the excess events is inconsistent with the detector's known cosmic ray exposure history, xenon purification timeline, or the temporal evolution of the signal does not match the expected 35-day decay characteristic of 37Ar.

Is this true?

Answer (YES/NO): YES